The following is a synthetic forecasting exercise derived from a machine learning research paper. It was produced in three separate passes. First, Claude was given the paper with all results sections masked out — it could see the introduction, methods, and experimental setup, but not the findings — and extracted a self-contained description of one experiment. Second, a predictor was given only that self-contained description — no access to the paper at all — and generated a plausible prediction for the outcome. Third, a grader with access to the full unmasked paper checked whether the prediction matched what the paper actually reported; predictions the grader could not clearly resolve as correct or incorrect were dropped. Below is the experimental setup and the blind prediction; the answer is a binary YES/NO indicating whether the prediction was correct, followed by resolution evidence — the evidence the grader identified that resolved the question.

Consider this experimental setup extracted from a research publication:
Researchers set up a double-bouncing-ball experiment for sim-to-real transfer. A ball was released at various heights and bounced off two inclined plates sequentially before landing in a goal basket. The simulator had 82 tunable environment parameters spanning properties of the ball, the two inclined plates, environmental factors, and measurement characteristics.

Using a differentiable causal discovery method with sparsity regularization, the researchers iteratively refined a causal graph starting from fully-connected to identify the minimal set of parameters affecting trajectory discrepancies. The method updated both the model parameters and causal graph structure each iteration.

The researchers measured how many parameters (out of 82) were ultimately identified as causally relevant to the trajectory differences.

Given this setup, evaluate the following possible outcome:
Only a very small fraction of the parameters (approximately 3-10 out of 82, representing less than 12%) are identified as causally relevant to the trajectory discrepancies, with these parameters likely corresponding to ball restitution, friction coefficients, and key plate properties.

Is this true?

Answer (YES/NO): NO